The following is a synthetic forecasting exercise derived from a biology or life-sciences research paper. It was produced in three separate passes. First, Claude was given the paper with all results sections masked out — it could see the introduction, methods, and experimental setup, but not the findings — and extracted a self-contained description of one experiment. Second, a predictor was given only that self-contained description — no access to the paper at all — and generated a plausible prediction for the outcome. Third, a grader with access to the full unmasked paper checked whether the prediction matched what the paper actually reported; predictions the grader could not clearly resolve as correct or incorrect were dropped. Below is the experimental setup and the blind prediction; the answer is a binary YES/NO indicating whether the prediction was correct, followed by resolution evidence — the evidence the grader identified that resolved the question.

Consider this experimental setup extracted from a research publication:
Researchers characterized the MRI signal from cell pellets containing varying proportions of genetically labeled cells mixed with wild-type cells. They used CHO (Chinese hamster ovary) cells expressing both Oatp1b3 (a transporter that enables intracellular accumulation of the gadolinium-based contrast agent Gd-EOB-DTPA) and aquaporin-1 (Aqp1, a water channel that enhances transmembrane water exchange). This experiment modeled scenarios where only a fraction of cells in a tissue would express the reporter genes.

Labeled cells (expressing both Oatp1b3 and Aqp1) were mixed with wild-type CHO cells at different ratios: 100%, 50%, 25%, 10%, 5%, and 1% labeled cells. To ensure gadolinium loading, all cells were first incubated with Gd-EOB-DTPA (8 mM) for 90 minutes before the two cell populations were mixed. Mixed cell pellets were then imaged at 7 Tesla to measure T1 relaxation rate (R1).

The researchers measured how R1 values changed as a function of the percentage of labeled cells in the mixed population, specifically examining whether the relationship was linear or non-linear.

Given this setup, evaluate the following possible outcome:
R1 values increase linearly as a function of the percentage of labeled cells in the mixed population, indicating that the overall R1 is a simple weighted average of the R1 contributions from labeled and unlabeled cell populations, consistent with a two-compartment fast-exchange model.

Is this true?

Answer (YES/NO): YES